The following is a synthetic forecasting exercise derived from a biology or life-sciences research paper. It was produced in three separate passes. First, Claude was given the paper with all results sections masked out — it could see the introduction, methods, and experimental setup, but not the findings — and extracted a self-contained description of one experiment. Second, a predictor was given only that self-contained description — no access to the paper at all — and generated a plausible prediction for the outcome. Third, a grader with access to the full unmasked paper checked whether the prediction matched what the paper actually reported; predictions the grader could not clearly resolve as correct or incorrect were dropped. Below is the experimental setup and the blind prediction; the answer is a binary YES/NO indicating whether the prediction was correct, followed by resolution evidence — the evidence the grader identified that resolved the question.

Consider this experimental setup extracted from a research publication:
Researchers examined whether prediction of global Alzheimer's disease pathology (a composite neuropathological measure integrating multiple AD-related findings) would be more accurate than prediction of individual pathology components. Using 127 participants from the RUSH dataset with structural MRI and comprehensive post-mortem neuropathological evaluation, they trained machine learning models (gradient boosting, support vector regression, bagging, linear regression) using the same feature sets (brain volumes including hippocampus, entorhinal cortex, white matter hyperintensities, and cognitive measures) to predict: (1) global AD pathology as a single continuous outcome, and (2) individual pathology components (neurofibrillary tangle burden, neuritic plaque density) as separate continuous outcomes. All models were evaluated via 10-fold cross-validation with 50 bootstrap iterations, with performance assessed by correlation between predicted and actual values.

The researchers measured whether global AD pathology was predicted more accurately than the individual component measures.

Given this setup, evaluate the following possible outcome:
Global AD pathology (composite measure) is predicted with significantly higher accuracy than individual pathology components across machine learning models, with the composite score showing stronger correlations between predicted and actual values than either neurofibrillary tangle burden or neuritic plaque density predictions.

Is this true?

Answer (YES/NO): NO